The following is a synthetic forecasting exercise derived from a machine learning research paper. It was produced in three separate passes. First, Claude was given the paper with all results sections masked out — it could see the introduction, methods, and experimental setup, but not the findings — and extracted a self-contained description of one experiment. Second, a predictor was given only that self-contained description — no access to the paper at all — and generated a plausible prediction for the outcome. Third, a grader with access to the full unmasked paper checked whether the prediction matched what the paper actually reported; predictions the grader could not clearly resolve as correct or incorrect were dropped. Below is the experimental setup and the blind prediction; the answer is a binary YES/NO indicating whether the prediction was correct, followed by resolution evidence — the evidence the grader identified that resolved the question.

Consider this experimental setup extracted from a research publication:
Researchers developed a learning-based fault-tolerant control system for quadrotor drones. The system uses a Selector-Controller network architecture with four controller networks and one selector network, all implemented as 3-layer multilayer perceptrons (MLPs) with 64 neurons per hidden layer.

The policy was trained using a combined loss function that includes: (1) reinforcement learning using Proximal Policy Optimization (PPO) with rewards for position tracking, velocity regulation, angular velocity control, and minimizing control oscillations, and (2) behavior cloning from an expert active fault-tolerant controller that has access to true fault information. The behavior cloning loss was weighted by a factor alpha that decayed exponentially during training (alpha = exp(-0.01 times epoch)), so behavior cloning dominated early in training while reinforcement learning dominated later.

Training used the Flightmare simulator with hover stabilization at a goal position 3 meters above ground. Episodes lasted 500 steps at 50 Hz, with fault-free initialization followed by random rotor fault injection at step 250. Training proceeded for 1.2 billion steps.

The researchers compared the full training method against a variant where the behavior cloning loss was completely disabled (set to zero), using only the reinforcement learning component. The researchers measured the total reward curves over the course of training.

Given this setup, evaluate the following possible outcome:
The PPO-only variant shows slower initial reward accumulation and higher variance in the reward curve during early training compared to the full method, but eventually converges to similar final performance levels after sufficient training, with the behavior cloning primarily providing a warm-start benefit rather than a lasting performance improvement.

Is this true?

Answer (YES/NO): NO